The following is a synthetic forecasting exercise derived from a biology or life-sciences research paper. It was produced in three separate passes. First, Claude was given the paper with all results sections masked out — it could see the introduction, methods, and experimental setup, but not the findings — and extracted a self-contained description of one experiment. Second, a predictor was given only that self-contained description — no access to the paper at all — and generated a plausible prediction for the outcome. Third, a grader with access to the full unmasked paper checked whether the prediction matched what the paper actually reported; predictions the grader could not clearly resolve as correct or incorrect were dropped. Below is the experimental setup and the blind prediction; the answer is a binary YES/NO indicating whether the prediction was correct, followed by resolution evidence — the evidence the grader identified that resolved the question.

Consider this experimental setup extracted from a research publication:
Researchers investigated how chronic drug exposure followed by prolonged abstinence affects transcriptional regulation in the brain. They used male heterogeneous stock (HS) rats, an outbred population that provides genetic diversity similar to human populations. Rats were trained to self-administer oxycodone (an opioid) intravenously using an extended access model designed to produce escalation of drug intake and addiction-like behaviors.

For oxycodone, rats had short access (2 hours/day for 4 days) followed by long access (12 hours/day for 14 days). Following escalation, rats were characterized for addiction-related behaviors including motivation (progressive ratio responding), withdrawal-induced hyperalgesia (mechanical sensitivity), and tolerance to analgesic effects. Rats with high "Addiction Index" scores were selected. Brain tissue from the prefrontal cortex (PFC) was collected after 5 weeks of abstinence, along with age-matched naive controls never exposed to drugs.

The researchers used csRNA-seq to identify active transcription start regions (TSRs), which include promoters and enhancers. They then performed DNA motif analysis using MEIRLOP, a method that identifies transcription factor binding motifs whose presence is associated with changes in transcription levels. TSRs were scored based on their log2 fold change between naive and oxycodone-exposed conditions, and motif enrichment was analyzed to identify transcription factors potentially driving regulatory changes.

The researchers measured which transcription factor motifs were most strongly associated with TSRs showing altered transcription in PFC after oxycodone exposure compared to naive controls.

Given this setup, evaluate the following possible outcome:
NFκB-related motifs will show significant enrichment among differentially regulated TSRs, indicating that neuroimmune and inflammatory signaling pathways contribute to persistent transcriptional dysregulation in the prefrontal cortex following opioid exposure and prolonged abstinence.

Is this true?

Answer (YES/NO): NO